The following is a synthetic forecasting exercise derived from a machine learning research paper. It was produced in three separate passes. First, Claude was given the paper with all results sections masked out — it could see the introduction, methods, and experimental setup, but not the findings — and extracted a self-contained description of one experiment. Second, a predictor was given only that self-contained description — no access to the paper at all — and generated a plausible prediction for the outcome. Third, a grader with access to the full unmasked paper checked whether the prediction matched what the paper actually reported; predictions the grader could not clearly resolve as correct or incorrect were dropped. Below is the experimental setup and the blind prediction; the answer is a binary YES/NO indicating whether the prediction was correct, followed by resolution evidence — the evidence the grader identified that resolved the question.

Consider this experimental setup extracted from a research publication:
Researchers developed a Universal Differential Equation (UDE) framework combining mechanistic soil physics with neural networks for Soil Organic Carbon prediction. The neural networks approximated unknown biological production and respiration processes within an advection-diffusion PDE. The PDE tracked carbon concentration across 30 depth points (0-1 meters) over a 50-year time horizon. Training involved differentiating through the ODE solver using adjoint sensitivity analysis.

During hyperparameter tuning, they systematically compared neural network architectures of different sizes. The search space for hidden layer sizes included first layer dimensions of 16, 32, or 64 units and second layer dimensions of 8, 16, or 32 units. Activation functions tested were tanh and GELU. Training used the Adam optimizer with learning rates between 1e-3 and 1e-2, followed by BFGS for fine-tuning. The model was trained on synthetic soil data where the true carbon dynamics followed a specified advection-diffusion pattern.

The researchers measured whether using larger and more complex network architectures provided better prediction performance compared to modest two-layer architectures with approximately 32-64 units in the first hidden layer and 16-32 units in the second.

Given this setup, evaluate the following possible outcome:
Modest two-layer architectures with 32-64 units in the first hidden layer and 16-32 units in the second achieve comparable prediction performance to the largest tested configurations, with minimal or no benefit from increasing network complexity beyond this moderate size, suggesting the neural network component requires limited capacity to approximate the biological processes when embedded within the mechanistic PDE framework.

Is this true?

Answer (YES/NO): YES